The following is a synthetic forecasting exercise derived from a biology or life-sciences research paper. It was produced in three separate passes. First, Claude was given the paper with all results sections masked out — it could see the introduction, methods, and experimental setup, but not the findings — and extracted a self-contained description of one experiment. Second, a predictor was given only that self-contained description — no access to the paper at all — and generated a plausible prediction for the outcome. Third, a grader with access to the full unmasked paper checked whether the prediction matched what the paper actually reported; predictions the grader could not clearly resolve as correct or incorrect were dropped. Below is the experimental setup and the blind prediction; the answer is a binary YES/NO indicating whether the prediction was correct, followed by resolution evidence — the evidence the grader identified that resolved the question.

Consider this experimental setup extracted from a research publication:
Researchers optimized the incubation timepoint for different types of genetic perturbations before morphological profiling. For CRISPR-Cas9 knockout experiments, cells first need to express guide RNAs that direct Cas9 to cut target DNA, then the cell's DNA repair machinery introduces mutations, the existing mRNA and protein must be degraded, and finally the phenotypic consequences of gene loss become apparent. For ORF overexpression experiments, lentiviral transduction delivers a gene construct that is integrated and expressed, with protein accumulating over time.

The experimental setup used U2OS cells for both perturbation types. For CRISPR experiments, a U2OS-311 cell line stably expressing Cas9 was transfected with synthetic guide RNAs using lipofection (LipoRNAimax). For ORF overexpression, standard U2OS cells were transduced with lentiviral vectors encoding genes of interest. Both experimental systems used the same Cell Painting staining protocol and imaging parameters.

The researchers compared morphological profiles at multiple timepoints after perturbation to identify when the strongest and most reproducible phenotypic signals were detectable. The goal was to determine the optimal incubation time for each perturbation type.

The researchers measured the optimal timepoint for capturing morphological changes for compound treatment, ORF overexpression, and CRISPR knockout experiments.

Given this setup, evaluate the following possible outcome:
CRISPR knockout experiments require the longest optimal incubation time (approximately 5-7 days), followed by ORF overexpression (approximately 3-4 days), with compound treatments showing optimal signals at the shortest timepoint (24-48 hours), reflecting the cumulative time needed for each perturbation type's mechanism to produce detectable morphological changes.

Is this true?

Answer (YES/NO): NO